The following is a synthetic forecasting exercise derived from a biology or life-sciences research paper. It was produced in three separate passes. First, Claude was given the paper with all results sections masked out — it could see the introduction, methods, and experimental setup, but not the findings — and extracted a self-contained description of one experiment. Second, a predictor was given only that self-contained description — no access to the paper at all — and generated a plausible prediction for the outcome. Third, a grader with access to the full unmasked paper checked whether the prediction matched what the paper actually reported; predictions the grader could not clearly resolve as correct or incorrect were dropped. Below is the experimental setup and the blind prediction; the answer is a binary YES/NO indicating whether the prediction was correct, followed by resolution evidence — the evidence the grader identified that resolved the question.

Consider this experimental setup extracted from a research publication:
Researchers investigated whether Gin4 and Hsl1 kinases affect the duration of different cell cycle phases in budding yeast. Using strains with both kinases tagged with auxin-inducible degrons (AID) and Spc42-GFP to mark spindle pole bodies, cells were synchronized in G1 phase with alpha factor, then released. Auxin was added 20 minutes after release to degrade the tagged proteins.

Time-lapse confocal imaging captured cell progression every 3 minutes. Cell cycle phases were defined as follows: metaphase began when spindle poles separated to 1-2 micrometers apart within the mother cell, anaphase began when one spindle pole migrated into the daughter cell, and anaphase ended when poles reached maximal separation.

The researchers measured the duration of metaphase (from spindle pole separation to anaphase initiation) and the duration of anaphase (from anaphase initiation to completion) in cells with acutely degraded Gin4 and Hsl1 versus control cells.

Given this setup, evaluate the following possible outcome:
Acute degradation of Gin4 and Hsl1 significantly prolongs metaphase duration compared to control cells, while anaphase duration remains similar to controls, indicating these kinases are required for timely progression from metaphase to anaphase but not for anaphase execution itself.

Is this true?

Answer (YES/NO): YES